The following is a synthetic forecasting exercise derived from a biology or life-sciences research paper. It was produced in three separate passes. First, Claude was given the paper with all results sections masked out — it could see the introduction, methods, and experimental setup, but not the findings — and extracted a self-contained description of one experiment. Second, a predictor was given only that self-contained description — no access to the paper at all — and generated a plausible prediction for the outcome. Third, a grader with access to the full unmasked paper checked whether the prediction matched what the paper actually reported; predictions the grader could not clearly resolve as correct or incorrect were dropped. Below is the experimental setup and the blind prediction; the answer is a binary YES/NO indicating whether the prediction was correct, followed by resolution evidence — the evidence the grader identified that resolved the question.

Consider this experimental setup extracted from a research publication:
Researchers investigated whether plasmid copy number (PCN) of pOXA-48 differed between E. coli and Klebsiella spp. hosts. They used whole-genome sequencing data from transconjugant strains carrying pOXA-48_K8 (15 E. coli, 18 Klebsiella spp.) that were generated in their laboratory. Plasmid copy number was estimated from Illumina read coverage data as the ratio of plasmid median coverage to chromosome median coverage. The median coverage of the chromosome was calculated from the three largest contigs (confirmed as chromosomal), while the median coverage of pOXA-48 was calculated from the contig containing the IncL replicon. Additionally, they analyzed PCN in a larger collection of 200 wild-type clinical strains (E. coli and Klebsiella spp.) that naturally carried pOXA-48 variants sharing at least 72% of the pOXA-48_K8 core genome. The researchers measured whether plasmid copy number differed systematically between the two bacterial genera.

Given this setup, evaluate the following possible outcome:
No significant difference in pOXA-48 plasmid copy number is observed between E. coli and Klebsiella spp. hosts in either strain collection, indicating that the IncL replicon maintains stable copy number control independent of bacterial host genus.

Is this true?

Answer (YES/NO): NO